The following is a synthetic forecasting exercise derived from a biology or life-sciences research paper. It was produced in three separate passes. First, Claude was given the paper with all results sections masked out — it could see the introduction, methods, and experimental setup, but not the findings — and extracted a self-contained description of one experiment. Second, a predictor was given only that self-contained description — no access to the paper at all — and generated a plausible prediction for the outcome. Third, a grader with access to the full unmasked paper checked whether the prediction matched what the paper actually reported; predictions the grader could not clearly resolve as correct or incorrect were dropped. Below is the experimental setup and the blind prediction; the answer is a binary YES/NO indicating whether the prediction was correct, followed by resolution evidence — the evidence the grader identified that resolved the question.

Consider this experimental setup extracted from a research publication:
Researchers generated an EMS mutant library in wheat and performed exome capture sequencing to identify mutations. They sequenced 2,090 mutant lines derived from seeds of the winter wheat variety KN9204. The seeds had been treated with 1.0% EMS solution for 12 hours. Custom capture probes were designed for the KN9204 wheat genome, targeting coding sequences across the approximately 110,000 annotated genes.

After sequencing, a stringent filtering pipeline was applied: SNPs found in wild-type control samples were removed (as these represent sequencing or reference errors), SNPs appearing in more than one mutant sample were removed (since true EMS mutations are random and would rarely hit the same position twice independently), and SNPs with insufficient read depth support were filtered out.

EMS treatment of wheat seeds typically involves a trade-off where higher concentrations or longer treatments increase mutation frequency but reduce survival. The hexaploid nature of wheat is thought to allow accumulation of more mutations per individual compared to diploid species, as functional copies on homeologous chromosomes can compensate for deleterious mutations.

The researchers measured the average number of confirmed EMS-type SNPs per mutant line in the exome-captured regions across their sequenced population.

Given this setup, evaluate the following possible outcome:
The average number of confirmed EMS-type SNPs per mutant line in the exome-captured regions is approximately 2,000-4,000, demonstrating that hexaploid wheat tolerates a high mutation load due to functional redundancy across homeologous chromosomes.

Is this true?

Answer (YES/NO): NO